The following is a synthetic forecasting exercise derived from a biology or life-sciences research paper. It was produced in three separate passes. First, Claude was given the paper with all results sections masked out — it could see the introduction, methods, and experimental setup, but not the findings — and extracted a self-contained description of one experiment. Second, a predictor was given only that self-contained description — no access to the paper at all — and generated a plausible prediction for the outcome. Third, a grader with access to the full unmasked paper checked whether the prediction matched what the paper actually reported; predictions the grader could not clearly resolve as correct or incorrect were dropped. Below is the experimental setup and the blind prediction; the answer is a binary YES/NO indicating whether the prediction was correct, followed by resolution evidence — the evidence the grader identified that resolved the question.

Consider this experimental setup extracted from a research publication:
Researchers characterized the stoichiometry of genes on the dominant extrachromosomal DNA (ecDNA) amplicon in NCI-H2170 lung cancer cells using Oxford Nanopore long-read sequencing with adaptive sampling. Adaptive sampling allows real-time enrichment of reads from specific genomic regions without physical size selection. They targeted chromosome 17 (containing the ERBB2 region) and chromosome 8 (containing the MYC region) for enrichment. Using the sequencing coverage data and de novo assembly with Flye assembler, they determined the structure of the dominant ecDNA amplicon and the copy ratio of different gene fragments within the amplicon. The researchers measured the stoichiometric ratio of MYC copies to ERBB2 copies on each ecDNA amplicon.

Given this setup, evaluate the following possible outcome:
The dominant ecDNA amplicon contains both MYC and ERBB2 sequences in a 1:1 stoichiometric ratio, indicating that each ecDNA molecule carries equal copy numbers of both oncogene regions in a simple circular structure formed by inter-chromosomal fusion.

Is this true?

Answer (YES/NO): NO